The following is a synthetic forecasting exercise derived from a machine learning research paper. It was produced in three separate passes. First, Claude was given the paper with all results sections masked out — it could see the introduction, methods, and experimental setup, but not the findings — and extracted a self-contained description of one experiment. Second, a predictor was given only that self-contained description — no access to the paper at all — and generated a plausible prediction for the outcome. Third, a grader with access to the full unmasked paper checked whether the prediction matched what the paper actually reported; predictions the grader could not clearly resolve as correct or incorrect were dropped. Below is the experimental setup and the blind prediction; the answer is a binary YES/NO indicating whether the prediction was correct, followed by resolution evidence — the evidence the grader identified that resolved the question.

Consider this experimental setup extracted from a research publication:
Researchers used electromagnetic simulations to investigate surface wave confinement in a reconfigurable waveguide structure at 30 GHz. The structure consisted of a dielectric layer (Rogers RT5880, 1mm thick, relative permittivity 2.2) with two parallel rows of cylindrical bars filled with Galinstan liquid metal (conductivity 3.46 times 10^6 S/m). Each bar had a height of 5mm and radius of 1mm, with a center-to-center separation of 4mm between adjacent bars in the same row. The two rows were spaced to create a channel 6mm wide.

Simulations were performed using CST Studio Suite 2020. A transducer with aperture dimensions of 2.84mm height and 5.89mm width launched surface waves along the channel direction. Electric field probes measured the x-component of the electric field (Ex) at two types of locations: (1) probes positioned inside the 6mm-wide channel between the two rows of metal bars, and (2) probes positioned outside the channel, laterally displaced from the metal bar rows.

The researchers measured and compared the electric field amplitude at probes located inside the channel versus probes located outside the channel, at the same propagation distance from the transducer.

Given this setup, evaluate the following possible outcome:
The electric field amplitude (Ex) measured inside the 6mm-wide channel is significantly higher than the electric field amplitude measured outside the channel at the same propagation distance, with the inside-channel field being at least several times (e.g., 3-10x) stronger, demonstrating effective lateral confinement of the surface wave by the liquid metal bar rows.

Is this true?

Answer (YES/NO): YES